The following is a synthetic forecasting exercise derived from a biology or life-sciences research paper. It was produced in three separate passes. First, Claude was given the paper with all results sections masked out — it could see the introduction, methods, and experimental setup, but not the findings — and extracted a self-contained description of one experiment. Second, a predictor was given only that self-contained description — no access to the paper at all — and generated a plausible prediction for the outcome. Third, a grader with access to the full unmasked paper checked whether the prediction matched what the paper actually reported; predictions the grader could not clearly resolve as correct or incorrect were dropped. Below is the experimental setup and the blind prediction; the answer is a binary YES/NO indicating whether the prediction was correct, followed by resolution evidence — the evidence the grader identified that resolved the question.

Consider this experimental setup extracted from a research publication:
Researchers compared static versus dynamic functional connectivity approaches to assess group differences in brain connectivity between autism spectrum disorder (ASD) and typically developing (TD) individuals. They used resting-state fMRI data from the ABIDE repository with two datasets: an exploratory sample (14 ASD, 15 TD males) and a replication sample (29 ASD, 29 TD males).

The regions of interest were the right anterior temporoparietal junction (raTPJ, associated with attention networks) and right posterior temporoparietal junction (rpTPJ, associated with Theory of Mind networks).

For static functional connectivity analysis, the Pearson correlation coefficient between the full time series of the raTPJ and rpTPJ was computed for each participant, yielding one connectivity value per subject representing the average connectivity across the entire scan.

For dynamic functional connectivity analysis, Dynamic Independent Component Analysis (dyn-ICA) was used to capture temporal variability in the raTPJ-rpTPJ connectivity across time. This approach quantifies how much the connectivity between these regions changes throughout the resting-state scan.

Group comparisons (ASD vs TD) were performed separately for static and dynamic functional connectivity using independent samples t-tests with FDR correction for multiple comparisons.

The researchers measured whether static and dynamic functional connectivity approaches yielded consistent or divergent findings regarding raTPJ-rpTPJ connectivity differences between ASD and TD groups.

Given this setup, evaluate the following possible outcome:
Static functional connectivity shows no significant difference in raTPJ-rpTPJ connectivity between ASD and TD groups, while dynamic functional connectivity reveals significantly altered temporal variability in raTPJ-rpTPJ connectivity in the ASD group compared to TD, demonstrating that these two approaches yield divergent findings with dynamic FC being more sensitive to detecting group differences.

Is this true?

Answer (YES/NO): YES